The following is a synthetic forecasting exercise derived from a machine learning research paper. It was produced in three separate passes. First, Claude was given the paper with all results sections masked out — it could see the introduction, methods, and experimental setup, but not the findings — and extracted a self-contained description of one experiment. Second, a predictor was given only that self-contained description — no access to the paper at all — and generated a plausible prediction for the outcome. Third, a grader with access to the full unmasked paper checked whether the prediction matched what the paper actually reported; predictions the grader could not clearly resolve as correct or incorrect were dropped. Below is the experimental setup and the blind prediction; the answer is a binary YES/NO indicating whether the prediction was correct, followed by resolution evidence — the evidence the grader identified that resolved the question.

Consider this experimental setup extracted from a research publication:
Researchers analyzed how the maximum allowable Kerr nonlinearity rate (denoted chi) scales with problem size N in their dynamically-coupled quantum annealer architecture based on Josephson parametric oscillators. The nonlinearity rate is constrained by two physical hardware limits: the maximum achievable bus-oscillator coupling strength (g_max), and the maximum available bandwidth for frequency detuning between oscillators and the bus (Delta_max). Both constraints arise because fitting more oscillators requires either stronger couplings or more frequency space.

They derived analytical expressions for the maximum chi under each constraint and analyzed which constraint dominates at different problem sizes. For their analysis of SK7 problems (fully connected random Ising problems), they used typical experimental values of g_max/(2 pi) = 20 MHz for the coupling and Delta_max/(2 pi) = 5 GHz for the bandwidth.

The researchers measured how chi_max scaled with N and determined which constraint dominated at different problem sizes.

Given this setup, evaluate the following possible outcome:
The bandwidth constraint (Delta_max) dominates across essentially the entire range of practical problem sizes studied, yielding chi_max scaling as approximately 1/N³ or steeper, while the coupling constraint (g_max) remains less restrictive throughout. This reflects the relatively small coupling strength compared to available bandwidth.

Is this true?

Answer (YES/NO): NO